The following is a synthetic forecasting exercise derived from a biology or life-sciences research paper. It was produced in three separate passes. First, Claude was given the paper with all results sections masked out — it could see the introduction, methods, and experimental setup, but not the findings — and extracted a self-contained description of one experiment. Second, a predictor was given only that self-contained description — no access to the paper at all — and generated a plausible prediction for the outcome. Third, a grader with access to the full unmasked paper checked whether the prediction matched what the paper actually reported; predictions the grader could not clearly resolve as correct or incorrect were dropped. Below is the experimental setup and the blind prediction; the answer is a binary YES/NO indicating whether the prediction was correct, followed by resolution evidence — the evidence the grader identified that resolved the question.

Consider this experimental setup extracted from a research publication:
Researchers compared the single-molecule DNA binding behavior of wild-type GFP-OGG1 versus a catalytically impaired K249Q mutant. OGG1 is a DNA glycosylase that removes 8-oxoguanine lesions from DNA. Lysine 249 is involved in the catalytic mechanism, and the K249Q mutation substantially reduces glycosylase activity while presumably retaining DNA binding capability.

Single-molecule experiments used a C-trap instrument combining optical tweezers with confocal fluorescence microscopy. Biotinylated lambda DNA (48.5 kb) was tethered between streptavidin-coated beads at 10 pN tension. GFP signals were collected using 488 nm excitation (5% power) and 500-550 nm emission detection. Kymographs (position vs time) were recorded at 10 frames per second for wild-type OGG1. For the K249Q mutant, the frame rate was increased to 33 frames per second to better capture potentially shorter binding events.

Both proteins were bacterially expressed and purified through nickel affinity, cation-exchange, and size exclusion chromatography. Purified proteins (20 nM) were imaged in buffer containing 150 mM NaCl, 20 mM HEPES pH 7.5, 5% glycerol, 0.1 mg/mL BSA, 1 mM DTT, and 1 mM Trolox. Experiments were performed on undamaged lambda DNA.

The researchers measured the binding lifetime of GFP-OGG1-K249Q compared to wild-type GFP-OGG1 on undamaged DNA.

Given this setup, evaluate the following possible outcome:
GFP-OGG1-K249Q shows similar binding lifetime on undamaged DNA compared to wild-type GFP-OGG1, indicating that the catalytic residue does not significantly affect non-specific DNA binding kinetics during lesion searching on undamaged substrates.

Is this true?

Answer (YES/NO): NO